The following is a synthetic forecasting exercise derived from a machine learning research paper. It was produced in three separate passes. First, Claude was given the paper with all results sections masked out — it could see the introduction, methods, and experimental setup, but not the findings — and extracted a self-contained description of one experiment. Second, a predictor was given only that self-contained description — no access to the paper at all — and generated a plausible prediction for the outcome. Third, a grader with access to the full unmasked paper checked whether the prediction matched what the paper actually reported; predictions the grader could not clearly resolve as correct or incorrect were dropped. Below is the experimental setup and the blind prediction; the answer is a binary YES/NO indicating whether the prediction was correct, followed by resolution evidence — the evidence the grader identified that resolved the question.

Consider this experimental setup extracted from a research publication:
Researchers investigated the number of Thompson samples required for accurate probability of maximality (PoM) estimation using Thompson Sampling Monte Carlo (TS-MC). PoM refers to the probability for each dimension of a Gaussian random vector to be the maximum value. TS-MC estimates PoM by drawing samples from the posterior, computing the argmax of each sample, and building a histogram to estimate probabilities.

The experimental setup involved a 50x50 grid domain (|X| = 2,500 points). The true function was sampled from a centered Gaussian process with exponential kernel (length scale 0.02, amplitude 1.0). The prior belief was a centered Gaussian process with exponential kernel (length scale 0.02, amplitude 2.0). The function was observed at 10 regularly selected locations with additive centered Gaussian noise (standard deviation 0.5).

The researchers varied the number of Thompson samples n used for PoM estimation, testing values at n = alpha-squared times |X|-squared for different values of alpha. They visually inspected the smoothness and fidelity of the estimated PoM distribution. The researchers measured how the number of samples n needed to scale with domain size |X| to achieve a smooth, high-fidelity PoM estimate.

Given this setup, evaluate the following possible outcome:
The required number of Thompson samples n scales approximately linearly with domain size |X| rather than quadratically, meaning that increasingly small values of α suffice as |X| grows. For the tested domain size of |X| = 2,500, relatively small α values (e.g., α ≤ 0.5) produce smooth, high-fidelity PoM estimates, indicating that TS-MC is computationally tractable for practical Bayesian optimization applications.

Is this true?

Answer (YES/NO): NO